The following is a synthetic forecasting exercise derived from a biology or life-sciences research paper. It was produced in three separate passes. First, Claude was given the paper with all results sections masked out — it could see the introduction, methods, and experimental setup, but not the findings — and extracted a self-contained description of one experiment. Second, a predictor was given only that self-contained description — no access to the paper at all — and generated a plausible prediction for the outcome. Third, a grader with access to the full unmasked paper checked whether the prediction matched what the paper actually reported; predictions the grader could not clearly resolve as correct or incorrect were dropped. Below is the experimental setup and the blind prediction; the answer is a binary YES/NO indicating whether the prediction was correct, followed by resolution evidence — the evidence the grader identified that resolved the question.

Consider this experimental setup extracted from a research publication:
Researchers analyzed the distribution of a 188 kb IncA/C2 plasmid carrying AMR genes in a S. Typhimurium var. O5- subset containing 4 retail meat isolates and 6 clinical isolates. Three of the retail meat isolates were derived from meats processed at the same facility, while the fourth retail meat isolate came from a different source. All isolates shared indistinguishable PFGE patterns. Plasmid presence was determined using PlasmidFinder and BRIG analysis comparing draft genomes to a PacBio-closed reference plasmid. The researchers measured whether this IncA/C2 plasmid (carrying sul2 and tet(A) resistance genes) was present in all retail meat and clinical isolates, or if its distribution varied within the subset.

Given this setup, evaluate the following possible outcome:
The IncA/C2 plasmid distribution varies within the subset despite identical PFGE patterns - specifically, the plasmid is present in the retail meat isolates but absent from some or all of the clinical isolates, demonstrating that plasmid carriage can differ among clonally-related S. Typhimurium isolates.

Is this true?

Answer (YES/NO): NO